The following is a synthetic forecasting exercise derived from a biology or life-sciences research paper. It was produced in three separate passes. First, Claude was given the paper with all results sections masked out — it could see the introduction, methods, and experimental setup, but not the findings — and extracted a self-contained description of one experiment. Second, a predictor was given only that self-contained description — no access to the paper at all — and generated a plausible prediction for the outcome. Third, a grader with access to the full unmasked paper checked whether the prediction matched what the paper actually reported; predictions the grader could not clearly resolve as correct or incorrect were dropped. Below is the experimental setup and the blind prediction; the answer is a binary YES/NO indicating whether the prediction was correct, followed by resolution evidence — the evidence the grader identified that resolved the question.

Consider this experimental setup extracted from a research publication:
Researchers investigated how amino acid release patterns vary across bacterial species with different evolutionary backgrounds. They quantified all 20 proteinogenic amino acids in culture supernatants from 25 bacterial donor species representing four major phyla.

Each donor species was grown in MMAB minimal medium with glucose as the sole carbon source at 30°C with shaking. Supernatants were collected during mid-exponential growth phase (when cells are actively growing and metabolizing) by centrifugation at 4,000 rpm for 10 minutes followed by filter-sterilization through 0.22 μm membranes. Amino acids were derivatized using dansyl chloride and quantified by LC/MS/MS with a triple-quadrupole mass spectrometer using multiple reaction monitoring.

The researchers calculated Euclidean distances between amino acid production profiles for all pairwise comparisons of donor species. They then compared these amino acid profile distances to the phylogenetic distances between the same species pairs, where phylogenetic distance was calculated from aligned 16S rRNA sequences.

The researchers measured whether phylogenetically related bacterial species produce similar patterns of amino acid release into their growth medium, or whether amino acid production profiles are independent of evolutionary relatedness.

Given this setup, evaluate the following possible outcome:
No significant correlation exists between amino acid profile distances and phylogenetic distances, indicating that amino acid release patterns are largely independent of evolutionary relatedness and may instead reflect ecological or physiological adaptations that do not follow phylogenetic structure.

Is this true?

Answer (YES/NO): NO